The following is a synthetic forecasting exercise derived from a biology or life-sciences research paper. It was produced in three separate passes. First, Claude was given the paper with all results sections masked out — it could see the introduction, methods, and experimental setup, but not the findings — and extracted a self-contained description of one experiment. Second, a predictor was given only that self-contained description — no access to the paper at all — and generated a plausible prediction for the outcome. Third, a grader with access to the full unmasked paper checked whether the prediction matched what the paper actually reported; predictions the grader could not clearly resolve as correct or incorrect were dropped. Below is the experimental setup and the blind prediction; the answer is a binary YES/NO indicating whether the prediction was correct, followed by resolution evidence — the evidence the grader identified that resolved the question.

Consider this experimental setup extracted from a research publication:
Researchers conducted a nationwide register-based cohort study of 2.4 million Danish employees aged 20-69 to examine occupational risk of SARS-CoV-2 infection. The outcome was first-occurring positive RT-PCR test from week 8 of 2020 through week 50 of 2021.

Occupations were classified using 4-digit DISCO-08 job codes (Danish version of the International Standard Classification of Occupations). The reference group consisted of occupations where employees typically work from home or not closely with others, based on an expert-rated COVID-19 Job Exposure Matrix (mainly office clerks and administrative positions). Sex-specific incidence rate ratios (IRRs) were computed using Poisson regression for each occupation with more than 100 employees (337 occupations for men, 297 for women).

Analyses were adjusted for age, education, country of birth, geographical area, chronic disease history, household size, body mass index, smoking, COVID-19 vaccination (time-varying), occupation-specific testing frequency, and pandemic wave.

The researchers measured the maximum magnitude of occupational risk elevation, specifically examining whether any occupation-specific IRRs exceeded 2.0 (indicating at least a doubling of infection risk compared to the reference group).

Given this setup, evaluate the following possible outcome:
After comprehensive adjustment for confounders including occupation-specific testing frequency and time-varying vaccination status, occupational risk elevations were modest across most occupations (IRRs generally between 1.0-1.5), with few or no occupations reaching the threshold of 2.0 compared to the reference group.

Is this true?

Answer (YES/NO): YES